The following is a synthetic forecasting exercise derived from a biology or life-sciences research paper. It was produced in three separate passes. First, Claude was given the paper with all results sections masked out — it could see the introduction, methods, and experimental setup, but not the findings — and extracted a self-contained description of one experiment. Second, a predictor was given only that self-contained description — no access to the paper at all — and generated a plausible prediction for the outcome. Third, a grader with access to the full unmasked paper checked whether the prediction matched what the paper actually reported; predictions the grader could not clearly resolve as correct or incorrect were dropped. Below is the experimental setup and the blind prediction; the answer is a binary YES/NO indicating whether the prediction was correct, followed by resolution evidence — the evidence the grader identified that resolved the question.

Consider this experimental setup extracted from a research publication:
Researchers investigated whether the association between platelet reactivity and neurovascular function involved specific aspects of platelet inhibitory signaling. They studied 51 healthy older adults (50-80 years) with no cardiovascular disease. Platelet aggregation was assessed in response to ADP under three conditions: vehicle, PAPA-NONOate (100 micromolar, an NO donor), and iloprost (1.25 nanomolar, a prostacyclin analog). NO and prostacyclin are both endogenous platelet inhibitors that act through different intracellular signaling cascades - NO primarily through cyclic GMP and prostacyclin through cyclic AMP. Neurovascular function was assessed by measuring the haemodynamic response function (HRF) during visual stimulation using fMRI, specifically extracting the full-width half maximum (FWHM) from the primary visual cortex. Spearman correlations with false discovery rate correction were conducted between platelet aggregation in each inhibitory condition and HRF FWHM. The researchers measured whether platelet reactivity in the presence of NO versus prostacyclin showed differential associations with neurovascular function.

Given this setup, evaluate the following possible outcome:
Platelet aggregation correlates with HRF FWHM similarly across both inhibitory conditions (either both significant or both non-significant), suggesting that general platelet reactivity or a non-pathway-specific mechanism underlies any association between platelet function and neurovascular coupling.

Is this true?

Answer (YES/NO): YES